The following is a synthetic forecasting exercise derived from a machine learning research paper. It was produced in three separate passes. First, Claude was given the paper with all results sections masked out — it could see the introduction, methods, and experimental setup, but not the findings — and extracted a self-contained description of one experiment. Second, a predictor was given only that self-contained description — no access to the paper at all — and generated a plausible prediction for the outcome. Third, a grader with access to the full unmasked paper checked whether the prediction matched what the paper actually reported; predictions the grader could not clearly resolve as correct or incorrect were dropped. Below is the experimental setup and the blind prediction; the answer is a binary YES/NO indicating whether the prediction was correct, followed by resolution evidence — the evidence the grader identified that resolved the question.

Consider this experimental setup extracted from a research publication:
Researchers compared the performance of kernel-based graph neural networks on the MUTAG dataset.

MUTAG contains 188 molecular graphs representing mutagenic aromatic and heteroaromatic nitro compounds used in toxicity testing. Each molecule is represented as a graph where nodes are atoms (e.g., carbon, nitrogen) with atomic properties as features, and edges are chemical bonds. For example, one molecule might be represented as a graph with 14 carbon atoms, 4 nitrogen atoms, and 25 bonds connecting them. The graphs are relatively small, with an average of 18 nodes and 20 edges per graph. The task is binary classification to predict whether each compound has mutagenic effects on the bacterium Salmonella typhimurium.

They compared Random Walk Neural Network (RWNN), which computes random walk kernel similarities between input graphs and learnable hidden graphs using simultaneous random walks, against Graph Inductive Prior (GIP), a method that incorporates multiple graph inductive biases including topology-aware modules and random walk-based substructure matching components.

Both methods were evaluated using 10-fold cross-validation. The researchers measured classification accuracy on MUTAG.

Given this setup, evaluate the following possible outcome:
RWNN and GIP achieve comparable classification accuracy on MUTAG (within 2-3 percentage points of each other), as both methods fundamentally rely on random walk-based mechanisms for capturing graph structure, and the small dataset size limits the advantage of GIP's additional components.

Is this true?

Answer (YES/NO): NO